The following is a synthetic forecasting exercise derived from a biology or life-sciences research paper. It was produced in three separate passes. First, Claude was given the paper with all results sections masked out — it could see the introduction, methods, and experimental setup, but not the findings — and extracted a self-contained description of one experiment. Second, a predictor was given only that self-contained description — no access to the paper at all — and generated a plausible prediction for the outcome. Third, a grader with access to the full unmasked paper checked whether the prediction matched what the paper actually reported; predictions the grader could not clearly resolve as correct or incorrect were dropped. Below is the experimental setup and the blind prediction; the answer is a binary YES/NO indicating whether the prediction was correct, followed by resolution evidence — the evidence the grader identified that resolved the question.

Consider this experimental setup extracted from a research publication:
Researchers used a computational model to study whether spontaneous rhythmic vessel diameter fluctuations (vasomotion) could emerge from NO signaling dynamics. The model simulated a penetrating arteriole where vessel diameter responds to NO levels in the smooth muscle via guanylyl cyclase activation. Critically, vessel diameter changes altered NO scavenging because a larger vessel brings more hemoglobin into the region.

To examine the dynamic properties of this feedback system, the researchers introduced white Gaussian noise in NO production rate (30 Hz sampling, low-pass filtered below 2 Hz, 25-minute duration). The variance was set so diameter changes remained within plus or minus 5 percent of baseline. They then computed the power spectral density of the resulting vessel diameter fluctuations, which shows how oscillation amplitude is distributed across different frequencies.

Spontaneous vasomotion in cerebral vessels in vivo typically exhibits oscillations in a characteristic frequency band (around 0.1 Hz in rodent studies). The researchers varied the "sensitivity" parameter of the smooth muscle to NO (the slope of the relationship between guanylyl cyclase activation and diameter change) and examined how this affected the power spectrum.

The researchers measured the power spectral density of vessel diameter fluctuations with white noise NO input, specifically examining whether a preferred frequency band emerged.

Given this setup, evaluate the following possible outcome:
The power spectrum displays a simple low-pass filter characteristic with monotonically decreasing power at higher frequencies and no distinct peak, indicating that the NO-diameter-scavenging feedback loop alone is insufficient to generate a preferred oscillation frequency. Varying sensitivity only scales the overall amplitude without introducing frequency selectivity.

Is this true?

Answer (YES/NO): NO